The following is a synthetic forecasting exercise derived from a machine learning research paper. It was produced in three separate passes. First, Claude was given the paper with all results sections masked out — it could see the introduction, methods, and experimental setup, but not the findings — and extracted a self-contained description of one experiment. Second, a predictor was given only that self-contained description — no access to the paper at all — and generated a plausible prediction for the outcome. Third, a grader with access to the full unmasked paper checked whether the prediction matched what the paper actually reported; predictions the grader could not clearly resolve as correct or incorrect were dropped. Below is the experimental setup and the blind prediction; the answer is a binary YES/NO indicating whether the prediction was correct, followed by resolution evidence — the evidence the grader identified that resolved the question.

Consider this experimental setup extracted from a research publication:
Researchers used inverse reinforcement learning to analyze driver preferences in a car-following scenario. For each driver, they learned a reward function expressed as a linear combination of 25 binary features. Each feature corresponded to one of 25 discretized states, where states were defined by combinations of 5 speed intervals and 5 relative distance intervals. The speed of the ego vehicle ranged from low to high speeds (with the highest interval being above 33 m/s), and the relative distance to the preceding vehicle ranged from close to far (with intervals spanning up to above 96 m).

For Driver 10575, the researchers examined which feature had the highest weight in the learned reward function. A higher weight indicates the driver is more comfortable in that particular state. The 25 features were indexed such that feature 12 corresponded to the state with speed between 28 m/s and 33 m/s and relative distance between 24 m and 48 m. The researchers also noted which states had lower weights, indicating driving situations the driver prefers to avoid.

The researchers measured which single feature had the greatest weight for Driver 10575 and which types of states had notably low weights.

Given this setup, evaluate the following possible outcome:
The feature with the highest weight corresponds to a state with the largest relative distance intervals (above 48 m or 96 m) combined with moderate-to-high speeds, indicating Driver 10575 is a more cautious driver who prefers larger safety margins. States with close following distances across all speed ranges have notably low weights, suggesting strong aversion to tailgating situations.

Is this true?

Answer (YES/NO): NO